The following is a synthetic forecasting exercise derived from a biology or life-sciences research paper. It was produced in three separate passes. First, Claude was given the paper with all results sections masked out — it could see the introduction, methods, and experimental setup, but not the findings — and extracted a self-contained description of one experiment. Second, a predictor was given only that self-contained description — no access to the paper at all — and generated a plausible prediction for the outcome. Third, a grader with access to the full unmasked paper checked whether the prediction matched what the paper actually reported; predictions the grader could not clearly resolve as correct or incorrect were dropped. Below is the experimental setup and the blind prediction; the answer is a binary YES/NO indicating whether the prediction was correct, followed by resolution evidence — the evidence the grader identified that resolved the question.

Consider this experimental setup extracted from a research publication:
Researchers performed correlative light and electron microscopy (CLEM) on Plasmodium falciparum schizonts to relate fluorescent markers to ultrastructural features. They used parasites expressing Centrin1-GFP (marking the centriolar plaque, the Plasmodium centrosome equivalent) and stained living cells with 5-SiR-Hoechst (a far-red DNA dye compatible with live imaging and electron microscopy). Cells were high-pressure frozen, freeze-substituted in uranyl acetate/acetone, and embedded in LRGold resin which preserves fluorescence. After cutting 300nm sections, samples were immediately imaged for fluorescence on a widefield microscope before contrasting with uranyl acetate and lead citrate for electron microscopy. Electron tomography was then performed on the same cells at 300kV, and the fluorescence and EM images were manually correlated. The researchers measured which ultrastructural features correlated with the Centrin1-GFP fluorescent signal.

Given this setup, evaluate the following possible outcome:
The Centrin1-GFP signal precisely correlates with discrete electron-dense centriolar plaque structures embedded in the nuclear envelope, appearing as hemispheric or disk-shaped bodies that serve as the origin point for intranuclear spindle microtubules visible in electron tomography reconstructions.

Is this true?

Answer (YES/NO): NO